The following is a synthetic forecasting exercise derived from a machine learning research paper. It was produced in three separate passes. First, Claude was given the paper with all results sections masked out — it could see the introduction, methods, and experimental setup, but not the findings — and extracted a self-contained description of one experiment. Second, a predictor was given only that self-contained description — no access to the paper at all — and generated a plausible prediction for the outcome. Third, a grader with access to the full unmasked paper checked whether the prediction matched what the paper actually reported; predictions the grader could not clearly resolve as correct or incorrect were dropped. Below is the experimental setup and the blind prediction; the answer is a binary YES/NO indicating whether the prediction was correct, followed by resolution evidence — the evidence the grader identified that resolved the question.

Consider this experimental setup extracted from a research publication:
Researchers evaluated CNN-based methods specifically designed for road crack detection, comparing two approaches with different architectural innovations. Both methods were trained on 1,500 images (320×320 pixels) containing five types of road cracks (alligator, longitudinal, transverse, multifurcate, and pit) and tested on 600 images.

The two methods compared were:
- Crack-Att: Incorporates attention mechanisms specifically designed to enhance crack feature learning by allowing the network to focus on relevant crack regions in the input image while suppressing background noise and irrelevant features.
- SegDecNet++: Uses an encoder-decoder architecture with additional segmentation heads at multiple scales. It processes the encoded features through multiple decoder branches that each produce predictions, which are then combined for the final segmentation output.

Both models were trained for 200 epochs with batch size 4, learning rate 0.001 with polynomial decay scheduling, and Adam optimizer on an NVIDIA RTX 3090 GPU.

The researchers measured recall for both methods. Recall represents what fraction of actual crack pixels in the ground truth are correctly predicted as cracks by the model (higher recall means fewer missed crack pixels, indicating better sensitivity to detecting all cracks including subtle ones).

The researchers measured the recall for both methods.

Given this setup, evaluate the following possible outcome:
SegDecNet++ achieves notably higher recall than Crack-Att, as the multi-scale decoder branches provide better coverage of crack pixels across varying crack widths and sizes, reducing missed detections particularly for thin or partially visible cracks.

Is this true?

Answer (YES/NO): NO